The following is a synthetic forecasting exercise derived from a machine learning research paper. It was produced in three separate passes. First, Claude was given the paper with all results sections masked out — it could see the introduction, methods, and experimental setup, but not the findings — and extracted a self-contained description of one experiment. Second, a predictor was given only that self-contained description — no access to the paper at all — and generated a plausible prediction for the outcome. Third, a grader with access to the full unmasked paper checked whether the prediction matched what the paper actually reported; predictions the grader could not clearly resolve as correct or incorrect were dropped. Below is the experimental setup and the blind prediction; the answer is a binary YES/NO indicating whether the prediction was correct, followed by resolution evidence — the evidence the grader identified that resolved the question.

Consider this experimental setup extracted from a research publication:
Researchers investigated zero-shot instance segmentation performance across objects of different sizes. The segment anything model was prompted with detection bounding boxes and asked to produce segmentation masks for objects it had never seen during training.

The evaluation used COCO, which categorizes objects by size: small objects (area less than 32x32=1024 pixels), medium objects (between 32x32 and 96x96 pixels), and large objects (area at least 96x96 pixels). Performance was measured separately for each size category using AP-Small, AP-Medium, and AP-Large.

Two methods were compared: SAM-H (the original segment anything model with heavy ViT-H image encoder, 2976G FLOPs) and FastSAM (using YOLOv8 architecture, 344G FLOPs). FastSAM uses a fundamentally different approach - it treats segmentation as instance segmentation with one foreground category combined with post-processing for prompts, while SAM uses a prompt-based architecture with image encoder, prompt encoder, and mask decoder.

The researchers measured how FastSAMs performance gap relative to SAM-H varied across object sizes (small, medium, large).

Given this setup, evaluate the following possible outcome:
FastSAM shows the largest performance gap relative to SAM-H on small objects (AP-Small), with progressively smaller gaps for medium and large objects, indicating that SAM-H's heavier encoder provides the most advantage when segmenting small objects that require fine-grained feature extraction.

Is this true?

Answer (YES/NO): NO